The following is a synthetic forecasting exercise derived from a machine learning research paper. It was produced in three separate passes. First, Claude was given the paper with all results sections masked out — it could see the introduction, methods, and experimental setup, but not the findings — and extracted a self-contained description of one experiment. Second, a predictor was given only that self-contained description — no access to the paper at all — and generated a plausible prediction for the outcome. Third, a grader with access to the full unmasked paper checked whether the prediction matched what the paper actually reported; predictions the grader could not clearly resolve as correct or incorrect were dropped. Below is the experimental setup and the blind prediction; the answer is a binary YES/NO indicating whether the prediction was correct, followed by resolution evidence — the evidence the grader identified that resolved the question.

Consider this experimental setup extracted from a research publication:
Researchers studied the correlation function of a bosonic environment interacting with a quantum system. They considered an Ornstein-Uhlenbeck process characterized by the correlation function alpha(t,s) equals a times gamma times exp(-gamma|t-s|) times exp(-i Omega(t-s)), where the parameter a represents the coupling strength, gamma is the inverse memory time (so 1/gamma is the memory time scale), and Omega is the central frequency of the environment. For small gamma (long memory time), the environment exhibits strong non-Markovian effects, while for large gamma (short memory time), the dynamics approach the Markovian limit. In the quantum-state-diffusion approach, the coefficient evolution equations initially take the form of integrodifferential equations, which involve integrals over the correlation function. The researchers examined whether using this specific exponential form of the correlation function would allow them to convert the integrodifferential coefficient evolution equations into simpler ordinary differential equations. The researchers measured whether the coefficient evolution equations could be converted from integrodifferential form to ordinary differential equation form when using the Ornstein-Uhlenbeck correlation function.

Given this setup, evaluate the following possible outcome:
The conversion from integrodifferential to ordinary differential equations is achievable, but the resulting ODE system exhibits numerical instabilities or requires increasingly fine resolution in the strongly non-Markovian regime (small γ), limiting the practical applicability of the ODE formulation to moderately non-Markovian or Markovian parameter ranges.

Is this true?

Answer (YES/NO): NO